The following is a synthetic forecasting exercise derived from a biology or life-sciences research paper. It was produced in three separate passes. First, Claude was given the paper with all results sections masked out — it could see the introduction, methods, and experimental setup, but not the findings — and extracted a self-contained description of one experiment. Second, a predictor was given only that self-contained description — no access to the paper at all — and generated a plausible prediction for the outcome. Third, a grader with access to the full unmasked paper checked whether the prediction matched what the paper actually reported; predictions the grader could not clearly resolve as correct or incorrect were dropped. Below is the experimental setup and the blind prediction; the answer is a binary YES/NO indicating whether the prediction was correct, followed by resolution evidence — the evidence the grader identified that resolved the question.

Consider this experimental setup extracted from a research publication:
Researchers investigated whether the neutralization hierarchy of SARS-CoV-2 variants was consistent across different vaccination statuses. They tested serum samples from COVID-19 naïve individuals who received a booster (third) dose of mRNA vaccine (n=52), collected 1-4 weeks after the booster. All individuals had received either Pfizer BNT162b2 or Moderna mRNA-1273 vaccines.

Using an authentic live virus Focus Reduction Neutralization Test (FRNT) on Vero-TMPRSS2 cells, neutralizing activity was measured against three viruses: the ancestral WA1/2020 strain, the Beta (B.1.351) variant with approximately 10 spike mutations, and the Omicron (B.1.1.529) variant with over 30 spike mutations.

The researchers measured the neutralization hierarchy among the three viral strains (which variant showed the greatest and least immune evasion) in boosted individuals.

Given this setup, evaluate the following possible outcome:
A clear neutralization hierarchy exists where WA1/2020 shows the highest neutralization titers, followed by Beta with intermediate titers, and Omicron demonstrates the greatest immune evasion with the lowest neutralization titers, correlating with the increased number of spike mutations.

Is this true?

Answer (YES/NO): YES